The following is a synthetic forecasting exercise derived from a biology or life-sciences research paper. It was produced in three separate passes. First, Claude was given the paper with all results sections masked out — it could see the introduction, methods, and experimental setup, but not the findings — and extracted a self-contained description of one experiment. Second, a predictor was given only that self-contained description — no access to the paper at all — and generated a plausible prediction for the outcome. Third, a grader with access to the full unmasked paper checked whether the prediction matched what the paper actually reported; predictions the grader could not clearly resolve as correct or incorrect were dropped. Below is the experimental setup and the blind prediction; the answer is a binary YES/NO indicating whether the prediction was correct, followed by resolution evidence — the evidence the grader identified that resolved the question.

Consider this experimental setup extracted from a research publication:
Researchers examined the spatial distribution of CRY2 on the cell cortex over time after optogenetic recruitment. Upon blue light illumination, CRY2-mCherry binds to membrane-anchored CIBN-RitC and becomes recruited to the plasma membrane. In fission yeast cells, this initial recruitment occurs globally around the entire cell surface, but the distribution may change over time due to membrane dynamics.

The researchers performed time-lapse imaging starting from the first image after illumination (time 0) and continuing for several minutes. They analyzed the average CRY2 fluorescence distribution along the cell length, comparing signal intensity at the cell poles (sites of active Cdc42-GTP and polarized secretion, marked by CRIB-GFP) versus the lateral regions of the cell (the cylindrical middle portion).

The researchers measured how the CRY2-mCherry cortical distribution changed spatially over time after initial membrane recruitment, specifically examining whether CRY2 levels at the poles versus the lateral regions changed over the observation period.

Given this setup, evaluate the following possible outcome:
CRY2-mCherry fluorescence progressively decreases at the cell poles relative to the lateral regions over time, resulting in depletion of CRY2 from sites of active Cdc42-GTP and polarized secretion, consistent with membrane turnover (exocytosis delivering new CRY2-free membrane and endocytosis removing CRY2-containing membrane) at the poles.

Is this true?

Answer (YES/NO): NO